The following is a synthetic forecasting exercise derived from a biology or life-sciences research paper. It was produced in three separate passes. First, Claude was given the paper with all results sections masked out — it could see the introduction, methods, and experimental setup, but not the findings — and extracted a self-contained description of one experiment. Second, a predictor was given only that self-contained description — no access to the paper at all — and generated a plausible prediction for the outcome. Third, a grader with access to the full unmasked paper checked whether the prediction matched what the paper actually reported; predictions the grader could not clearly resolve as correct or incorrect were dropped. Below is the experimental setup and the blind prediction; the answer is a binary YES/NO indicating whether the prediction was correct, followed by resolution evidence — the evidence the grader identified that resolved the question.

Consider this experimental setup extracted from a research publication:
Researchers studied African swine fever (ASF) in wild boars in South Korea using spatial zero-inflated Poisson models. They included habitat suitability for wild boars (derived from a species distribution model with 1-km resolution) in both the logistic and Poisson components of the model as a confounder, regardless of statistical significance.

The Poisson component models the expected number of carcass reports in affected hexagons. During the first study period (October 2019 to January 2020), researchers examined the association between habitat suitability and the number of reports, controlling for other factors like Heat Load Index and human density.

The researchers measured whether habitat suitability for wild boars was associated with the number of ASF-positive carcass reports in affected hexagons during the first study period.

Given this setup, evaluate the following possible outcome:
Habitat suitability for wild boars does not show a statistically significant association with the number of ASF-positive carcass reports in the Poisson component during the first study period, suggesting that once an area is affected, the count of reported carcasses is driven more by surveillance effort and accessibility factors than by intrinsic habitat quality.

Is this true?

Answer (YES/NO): NO